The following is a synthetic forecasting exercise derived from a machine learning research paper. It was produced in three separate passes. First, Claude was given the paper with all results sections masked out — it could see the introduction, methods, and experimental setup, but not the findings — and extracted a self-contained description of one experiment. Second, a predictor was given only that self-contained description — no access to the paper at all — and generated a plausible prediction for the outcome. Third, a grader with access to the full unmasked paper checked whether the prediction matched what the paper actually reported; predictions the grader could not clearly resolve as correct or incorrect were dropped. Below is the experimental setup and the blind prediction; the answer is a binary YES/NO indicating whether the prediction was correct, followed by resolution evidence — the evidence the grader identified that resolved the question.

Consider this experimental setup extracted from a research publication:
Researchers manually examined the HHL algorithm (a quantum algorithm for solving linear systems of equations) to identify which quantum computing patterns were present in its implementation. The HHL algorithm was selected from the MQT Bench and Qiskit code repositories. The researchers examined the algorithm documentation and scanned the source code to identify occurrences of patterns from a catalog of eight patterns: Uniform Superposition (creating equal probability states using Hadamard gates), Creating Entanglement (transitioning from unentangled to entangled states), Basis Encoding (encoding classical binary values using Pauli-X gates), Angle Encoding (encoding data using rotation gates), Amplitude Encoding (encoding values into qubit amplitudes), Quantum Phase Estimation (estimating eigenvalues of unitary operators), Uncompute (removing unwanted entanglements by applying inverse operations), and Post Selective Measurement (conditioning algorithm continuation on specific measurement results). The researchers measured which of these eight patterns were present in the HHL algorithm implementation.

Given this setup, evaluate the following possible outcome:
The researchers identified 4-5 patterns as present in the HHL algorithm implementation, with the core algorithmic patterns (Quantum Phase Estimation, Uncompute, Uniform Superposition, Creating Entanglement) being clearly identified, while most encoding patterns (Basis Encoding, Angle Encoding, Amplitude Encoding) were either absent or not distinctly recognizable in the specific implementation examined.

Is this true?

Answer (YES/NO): YES